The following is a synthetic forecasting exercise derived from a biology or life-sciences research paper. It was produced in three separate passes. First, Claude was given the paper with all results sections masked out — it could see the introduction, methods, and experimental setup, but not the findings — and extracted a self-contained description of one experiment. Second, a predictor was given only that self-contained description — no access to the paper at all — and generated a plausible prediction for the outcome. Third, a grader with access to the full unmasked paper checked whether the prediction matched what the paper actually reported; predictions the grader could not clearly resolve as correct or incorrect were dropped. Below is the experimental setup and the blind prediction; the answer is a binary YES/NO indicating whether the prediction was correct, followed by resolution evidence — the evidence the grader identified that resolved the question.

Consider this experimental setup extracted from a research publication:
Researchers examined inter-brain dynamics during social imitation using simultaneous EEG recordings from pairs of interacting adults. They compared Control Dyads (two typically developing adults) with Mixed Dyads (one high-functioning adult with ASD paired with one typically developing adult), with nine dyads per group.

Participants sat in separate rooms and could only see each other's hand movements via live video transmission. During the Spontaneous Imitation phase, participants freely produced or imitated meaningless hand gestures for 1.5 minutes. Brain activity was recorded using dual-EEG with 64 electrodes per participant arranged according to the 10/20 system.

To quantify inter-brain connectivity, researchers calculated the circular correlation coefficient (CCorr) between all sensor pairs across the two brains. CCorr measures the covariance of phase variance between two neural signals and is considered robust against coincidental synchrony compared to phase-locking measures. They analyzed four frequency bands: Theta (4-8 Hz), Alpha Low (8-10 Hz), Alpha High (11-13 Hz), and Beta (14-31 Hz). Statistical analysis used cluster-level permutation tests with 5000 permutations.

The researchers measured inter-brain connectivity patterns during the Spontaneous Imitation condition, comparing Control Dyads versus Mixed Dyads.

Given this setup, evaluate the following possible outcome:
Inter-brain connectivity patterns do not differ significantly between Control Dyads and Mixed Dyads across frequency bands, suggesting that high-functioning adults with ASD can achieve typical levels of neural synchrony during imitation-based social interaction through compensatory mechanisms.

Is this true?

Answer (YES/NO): NO